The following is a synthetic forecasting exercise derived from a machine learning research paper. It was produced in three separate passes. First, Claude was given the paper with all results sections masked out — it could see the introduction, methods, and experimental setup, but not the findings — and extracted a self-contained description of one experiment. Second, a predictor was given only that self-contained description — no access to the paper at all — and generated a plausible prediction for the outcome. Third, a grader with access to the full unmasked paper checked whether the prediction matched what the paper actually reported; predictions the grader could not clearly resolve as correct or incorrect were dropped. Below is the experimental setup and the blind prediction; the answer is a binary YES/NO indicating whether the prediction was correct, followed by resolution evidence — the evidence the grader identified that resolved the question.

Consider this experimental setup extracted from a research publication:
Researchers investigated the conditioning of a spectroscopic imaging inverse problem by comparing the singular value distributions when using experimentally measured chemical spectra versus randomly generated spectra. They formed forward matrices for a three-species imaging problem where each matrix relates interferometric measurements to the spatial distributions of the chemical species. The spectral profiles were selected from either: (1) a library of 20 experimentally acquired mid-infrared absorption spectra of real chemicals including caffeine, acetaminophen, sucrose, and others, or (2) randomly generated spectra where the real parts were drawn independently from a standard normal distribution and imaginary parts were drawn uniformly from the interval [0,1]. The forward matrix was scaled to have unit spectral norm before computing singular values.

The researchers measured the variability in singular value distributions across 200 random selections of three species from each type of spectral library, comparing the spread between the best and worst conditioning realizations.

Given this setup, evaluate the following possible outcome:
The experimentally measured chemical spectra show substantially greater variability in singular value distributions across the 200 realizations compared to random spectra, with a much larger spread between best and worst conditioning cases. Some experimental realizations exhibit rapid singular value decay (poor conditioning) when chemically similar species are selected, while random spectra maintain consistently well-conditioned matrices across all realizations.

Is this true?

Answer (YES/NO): YES